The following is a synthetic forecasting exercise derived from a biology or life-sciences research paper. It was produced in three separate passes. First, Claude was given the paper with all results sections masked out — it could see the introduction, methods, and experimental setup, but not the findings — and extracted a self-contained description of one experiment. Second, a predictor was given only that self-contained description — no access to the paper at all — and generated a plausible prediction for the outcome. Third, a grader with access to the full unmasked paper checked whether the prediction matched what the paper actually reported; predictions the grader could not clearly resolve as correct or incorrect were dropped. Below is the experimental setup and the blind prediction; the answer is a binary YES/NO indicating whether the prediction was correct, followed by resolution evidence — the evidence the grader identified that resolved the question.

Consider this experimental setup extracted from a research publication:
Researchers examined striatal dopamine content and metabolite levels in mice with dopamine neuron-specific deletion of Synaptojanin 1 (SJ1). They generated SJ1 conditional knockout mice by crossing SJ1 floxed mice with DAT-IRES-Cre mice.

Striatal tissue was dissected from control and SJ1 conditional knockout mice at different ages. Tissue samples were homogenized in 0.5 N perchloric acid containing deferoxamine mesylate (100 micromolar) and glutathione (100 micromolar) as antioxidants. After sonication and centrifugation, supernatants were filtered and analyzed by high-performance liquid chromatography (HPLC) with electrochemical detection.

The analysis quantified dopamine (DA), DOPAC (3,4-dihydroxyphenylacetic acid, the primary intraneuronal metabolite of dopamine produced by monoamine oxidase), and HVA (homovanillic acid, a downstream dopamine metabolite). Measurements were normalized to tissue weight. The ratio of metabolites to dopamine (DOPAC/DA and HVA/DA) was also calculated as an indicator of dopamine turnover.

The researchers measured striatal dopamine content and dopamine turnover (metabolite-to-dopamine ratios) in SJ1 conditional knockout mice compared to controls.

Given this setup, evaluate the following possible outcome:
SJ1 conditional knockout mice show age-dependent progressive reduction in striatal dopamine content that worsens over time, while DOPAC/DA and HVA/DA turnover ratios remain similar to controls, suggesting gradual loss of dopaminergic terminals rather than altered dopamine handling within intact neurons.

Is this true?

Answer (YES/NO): NO